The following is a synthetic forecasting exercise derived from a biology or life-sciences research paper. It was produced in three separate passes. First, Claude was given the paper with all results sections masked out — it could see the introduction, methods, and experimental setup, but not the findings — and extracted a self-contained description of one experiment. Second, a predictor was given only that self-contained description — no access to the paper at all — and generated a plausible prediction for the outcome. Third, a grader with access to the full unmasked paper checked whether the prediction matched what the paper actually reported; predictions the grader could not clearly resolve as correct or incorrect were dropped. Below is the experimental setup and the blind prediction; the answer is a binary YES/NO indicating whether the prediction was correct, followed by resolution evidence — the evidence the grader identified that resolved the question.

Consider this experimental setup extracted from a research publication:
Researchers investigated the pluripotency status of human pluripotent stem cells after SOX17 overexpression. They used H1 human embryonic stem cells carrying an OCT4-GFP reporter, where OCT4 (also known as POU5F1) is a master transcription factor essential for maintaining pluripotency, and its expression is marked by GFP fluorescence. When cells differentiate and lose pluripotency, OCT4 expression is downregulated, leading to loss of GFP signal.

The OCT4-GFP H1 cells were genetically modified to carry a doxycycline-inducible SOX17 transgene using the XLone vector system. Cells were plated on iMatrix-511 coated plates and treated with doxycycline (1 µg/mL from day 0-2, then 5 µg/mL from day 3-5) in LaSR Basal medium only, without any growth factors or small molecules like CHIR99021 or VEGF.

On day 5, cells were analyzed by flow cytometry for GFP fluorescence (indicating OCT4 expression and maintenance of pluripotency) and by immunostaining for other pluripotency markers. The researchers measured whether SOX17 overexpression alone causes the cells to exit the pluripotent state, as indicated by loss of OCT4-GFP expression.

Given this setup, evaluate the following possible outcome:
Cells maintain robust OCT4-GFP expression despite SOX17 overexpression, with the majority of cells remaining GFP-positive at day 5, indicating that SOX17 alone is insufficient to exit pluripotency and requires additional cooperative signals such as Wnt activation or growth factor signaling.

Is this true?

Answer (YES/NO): NO